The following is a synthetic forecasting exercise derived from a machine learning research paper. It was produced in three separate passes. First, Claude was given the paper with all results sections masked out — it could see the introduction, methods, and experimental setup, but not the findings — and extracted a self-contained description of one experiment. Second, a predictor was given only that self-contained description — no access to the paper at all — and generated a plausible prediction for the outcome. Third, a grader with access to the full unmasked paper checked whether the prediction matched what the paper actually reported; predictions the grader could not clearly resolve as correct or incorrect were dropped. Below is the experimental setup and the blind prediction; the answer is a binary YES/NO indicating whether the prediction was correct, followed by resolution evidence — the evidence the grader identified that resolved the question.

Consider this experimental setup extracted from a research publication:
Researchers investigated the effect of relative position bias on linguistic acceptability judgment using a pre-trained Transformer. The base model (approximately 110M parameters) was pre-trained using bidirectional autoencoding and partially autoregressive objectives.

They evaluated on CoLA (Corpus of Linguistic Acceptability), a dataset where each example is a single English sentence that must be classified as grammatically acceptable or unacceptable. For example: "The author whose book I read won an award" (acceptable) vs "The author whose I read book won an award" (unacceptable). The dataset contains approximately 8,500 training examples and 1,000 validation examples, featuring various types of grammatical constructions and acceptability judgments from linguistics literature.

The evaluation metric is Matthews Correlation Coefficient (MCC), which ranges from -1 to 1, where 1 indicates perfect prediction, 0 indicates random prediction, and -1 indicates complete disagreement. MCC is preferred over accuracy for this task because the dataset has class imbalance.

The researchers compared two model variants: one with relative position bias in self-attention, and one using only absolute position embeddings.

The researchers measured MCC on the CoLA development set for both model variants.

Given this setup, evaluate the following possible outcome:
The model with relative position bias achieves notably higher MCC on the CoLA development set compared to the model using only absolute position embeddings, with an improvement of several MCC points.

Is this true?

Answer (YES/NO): NO